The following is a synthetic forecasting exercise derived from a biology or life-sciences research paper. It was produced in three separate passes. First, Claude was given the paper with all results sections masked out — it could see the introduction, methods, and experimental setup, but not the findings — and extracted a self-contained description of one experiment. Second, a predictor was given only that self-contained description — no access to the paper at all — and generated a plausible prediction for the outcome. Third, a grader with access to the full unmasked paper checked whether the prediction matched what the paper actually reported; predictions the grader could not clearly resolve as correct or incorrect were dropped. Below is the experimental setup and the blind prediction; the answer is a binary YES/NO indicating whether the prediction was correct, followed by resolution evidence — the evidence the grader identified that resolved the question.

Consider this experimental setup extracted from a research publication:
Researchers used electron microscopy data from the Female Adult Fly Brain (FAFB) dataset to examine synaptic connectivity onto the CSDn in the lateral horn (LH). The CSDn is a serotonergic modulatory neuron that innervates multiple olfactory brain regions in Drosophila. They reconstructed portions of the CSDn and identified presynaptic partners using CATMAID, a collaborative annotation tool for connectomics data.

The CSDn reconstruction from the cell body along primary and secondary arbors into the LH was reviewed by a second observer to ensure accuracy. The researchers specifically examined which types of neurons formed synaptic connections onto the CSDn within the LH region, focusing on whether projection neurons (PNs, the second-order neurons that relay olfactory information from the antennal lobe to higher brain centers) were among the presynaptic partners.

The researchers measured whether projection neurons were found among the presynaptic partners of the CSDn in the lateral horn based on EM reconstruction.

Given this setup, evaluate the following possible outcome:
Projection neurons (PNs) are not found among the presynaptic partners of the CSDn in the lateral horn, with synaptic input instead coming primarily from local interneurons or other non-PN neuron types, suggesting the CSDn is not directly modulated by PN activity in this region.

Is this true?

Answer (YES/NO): NO